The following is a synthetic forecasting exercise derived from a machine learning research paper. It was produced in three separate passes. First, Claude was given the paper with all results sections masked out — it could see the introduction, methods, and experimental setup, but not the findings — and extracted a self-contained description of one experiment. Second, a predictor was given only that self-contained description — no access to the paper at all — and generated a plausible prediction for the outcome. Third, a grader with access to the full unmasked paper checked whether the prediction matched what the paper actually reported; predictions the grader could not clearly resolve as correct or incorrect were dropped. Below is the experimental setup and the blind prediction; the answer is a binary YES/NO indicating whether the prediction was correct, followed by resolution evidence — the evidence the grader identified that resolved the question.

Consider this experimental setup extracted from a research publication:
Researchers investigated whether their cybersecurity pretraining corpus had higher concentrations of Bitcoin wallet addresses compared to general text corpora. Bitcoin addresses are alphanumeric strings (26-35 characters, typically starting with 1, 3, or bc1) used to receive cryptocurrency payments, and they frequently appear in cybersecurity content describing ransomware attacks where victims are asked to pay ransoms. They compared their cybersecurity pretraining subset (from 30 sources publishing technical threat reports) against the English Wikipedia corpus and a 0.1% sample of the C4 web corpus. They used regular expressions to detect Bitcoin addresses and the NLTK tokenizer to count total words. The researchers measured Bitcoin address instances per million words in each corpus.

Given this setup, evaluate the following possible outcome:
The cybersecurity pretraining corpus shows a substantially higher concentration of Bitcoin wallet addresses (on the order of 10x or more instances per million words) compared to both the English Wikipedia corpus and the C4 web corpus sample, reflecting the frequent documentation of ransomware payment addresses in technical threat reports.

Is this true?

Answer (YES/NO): YES